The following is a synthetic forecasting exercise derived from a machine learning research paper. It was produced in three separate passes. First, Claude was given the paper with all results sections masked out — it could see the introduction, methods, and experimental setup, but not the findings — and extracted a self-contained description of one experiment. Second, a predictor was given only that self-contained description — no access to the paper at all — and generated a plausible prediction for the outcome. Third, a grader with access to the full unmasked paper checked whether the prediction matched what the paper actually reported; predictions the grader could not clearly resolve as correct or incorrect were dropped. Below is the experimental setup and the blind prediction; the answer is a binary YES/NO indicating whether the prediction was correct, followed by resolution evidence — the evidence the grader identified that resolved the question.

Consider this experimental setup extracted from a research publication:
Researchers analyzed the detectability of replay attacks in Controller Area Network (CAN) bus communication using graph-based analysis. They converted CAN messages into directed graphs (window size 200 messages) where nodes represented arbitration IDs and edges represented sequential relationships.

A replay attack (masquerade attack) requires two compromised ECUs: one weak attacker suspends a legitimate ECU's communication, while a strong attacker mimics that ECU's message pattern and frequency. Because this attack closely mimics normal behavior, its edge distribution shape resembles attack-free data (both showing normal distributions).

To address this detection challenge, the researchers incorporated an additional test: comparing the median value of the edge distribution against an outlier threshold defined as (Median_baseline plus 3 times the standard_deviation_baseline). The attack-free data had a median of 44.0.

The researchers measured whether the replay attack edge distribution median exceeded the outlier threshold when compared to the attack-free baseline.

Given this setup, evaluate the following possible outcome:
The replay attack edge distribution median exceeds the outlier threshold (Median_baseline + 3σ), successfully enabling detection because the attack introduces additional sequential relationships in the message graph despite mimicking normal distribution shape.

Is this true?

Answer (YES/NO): YES